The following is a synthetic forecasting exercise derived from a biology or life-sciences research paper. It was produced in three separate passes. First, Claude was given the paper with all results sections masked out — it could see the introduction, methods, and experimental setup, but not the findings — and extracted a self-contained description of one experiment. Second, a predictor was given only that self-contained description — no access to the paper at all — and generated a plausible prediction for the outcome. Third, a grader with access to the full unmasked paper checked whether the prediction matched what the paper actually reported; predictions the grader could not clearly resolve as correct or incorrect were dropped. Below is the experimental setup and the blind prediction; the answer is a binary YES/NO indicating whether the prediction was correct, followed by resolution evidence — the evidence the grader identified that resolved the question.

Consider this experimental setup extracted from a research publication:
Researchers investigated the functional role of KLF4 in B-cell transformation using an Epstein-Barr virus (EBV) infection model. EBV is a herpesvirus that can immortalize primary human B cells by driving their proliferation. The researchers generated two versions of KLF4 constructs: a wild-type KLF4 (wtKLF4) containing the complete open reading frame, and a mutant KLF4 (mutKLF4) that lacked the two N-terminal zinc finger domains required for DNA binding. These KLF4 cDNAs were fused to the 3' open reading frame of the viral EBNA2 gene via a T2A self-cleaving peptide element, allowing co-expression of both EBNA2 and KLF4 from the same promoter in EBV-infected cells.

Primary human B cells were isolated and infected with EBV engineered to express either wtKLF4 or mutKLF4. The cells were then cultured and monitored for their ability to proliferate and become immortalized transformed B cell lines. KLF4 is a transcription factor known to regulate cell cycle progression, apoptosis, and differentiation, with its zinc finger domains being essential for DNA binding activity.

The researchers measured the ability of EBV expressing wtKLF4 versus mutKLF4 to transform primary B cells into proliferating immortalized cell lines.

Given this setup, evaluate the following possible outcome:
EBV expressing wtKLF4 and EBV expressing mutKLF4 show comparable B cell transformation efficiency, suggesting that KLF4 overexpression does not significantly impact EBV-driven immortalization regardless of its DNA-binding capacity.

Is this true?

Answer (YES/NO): NO